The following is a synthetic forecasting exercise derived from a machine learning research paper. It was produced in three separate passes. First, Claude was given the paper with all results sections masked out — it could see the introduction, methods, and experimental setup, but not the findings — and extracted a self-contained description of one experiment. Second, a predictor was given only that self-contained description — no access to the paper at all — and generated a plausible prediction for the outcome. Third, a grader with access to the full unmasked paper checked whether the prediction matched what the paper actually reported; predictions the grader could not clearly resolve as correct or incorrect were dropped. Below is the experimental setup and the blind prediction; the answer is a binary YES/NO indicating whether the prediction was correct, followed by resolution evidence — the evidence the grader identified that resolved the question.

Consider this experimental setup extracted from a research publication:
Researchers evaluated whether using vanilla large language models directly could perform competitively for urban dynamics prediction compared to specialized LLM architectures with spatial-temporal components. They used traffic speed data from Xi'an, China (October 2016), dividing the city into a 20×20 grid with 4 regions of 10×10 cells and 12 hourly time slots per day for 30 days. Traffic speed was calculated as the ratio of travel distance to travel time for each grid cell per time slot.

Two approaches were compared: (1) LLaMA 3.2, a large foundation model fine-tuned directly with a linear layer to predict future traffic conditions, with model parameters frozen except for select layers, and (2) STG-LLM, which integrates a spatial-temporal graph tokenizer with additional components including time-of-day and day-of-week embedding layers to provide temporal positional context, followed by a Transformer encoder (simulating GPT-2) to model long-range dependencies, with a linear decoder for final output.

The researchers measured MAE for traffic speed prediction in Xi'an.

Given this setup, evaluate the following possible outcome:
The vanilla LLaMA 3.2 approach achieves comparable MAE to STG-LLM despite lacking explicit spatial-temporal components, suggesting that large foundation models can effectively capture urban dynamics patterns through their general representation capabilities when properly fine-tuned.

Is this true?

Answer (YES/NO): NO